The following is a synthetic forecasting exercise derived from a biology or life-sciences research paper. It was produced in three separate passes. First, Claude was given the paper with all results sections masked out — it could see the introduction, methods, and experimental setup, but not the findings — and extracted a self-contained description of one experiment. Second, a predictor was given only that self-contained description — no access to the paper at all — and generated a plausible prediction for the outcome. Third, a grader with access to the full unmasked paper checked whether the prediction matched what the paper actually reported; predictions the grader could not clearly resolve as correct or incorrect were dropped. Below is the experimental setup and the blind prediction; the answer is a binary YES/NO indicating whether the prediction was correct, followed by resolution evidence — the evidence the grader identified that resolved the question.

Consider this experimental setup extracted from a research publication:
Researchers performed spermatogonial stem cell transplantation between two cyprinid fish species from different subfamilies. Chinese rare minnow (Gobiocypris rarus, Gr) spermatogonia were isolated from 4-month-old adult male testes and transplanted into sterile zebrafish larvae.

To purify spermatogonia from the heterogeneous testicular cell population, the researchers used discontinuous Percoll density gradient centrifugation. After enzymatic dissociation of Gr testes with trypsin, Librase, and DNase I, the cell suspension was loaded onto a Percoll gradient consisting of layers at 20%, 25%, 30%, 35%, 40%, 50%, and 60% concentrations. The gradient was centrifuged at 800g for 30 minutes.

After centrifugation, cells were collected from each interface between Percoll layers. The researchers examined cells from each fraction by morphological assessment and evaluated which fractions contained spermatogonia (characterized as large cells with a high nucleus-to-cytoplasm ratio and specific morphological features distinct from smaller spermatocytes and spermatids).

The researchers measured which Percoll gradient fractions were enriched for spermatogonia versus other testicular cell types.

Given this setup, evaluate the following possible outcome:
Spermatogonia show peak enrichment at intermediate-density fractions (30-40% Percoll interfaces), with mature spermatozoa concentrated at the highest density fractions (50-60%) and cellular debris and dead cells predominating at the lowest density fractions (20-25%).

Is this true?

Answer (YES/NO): NO